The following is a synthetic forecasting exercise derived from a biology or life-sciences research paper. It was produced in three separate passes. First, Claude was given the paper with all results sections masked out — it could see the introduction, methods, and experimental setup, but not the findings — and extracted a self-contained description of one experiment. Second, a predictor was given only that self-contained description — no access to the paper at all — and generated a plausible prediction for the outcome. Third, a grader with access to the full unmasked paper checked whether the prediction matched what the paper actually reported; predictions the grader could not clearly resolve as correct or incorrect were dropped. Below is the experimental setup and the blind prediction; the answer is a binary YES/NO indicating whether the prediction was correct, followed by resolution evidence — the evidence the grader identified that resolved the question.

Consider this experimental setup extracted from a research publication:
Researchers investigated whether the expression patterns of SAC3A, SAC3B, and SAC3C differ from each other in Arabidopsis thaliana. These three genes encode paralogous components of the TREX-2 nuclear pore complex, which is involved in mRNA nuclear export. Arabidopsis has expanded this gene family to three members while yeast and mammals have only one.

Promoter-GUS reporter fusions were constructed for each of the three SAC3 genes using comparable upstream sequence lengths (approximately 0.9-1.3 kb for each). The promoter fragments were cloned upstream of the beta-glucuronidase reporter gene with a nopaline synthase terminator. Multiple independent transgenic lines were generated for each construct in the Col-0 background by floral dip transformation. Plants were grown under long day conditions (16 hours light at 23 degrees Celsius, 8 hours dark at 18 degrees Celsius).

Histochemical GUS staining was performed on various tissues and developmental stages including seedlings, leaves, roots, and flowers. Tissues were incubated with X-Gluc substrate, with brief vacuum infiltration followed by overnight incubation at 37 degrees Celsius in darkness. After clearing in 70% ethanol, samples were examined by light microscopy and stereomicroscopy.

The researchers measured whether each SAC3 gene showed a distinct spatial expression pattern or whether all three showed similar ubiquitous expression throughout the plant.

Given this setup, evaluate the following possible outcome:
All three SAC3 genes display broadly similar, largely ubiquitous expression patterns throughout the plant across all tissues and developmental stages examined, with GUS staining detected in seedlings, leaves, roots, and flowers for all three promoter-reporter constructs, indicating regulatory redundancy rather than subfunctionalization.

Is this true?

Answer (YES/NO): NO